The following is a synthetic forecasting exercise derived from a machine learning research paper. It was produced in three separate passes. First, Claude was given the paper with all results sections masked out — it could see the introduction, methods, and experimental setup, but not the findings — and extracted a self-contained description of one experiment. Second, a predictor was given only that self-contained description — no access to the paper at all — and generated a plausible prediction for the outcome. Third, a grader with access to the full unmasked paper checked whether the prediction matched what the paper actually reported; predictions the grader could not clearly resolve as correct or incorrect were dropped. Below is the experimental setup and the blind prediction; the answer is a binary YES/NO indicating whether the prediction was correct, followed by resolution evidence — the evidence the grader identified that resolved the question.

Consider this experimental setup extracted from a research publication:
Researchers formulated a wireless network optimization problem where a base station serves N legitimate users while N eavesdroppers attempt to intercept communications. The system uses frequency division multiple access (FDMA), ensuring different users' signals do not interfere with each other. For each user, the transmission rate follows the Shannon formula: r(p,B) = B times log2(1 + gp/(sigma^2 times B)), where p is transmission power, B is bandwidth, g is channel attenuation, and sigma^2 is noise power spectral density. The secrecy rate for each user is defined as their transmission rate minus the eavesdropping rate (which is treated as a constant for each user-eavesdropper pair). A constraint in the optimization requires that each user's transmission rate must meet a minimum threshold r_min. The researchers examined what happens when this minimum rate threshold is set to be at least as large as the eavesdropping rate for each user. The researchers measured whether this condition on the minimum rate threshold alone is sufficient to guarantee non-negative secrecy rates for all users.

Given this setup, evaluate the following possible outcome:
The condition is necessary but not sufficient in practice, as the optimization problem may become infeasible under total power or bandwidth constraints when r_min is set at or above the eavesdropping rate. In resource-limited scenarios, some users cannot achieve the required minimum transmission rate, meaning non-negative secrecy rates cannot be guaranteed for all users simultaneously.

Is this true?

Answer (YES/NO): NO